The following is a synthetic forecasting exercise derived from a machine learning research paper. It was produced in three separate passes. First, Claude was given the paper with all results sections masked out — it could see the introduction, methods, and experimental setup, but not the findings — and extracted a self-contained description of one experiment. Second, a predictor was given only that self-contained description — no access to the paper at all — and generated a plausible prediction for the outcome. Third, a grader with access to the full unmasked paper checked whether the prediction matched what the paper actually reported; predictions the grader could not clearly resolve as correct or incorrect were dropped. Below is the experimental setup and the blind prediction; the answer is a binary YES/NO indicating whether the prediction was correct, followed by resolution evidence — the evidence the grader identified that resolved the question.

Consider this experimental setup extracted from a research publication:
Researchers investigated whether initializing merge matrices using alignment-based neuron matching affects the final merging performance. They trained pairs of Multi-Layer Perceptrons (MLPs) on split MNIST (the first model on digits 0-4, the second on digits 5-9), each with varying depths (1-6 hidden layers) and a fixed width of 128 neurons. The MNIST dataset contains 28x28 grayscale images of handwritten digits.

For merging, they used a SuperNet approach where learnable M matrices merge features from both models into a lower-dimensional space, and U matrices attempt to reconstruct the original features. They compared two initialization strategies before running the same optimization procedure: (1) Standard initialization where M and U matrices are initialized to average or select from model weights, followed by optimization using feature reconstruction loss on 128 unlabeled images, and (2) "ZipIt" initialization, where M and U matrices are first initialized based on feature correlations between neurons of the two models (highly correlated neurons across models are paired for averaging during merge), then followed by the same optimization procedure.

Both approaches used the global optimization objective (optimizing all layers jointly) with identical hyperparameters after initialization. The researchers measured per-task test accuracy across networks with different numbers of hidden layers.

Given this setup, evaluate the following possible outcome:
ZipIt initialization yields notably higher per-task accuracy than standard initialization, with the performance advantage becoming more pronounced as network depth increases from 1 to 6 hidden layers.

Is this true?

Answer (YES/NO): NO